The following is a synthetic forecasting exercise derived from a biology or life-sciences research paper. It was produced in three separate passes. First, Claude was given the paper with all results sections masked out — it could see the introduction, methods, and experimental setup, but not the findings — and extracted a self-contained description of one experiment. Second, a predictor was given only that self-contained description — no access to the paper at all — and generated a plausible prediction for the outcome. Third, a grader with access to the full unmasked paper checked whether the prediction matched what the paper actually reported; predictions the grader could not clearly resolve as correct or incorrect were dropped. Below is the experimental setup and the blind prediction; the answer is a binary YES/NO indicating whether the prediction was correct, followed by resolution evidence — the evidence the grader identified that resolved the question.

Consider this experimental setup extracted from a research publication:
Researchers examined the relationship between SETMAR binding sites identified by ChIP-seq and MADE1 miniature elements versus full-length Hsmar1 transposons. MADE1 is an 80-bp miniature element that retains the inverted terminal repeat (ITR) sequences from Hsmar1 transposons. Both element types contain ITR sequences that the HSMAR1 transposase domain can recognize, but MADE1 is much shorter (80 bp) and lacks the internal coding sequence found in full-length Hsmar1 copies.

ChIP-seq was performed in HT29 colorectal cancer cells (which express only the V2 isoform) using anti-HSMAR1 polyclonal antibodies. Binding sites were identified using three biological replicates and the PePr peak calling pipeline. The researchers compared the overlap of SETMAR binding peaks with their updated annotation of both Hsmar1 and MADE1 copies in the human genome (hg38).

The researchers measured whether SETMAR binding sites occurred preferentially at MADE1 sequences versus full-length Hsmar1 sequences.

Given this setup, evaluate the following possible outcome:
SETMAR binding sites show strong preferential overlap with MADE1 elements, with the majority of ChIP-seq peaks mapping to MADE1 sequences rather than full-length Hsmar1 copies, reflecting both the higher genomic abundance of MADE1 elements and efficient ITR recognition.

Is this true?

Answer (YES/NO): YES